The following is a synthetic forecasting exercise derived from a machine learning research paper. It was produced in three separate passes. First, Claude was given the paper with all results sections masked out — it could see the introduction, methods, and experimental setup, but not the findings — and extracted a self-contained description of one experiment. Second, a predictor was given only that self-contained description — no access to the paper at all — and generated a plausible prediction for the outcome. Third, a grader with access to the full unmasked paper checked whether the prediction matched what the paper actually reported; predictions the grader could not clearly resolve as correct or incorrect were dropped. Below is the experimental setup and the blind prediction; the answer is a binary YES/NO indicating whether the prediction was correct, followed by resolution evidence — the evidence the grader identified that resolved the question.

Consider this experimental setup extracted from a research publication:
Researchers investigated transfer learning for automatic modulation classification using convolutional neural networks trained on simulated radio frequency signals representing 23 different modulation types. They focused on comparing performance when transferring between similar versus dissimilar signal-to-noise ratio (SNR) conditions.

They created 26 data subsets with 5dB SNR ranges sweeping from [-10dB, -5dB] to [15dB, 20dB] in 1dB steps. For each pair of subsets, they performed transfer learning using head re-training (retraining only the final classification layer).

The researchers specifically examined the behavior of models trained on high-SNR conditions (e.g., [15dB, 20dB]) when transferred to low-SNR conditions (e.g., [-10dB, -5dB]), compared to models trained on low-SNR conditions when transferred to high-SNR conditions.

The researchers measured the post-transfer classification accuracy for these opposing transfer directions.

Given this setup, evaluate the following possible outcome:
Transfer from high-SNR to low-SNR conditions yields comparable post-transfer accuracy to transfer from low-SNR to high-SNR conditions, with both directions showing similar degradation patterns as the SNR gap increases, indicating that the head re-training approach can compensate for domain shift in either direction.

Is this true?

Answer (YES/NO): NO